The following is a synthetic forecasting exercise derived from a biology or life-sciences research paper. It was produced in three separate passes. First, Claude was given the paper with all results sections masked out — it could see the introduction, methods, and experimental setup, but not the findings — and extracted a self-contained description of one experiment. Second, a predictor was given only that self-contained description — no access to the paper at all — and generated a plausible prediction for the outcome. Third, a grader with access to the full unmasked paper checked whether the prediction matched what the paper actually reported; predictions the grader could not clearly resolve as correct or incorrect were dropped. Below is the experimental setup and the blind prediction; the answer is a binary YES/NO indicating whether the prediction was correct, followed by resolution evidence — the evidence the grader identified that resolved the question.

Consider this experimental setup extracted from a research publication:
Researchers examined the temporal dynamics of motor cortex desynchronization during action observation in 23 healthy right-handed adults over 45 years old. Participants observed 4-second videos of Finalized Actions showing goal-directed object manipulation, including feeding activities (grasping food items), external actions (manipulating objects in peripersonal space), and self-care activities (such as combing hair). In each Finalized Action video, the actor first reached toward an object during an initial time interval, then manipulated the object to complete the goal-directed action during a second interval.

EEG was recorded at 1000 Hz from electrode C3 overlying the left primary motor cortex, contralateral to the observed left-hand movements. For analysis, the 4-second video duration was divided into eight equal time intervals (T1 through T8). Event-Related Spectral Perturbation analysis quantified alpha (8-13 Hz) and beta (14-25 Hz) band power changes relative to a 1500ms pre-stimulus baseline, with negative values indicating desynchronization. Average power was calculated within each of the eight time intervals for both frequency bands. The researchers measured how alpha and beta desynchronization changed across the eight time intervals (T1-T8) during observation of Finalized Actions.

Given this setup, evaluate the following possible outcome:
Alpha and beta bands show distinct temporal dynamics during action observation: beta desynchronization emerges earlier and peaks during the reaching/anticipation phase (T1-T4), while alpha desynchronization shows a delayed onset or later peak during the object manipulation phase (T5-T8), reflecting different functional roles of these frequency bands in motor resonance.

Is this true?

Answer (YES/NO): NO